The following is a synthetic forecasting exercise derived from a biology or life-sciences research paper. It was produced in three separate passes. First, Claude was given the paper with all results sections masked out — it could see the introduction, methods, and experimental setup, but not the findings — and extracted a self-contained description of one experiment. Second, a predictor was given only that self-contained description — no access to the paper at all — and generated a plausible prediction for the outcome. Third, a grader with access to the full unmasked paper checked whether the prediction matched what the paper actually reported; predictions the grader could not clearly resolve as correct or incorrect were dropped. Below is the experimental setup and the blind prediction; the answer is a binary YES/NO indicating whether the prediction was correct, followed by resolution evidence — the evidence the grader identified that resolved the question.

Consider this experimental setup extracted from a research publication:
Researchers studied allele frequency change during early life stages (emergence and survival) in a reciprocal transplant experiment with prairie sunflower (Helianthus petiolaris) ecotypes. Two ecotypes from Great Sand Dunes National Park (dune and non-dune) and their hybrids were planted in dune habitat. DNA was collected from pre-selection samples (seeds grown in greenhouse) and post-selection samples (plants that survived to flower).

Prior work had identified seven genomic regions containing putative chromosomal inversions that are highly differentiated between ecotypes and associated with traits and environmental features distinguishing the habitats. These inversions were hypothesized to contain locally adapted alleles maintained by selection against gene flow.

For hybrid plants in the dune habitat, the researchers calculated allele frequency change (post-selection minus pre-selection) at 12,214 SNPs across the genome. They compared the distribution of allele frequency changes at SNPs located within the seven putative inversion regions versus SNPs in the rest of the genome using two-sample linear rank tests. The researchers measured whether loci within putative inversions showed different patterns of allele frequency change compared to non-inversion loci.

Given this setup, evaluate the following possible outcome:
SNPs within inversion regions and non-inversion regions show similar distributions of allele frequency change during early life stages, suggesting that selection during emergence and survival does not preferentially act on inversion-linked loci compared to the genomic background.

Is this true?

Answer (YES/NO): NO